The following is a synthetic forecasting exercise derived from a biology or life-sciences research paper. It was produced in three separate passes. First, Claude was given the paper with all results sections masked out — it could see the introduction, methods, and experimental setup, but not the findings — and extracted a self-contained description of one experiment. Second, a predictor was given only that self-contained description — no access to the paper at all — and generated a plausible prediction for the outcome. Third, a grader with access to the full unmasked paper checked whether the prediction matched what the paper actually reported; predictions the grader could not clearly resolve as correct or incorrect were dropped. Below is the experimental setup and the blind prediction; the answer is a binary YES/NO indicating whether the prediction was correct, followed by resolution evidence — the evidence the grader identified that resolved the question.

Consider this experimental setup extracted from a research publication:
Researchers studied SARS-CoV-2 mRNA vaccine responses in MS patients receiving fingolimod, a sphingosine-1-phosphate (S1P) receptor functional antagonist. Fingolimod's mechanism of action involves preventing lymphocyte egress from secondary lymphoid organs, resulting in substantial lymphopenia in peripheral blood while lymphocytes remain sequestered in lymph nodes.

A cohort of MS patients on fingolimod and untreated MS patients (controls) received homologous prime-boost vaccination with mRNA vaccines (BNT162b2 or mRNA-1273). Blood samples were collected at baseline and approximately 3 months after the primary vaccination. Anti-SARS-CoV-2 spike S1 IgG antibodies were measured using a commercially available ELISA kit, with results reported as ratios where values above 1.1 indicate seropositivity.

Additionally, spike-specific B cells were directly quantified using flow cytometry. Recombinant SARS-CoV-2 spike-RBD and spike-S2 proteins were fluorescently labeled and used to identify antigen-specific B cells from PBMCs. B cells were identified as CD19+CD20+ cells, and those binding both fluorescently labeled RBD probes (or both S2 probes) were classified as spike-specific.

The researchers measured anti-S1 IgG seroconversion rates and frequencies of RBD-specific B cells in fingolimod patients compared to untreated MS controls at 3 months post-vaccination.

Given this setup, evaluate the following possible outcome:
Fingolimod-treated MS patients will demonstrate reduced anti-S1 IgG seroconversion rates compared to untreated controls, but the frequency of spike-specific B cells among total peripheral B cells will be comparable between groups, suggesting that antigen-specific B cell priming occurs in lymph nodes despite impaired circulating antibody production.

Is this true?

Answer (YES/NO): NO